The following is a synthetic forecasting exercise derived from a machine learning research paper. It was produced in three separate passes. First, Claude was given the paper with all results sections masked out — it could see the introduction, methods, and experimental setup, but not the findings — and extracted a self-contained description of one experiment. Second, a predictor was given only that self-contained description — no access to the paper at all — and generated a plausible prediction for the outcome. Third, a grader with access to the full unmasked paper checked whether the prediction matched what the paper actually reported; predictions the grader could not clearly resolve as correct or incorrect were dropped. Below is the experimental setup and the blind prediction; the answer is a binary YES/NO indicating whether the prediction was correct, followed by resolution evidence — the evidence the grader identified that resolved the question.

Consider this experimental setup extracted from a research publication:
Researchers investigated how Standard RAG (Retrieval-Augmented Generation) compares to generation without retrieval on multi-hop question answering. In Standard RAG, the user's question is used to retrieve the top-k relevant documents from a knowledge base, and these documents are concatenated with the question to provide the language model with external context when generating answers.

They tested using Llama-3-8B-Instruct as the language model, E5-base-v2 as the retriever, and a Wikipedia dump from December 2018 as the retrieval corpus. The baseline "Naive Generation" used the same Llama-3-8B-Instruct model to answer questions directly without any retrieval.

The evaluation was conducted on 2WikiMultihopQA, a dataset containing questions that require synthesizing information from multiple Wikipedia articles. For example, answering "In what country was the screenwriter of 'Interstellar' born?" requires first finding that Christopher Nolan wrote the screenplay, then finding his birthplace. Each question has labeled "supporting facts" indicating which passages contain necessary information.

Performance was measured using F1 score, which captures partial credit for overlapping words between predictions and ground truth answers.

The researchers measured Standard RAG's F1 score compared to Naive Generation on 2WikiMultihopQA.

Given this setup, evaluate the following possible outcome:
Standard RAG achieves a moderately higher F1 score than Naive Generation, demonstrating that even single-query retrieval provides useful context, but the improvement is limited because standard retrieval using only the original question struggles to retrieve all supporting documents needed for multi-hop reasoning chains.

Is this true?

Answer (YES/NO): NO